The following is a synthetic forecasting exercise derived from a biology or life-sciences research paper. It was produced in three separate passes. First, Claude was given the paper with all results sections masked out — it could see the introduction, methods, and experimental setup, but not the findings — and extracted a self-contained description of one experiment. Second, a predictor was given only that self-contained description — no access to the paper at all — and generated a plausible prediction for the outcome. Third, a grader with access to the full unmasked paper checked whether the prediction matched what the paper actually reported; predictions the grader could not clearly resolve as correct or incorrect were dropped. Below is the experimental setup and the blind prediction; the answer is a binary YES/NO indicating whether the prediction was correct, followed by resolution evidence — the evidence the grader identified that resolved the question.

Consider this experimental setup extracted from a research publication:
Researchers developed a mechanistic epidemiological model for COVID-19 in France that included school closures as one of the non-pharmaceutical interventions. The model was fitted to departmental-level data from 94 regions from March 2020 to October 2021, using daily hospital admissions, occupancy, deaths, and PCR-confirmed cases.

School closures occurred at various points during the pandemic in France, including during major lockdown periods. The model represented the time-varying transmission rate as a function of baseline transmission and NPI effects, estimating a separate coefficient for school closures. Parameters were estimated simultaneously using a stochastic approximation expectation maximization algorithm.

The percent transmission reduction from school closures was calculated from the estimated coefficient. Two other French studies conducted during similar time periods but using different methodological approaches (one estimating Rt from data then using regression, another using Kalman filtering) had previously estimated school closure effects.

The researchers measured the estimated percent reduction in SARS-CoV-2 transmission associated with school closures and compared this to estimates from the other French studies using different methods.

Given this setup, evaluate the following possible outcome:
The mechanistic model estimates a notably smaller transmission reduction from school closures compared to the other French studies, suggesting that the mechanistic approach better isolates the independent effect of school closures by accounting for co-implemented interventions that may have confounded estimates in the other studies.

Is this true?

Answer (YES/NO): NO